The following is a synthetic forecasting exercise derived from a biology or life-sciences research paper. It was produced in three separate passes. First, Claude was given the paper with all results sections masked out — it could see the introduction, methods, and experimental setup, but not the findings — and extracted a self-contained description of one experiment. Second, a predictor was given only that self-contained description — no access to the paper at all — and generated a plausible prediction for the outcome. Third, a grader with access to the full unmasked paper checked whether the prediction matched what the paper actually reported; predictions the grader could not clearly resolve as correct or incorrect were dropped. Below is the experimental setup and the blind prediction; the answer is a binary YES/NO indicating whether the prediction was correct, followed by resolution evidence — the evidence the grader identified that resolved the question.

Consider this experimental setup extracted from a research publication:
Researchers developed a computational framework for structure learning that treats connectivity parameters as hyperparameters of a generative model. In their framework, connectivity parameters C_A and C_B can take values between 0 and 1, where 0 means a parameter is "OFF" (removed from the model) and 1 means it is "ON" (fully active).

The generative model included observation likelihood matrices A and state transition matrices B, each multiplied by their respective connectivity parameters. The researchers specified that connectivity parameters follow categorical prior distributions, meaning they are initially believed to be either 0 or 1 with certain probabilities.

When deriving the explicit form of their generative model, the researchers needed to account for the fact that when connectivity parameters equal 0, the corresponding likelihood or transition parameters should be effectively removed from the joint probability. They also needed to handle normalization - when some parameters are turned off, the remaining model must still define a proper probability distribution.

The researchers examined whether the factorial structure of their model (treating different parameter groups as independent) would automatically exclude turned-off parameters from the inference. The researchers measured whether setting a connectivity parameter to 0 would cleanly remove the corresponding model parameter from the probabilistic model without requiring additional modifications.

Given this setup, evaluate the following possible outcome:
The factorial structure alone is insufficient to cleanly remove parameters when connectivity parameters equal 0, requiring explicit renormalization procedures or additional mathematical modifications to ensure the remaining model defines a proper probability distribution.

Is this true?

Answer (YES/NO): YES